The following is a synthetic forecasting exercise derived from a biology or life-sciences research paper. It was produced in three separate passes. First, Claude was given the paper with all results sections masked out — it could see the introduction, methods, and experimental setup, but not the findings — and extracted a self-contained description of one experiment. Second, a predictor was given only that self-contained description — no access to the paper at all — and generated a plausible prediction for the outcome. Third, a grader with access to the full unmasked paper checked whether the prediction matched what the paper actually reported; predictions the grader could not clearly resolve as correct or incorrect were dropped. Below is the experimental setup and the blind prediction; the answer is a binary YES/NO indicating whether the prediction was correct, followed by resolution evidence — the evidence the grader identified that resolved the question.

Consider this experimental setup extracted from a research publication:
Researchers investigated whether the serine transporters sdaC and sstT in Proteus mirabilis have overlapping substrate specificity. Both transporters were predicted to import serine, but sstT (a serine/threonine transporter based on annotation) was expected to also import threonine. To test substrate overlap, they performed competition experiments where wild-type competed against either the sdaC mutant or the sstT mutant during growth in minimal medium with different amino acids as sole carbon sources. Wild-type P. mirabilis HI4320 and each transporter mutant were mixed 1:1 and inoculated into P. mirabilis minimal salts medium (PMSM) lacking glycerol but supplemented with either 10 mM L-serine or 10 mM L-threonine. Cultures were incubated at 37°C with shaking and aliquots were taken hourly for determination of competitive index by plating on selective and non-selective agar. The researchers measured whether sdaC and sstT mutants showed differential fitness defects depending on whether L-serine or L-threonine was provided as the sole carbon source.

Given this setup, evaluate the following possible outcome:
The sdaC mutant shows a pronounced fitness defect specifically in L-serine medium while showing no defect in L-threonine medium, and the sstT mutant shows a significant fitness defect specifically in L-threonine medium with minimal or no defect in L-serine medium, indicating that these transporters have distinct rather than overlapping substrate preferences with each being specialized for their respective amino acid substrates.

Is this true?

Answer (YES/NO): NO